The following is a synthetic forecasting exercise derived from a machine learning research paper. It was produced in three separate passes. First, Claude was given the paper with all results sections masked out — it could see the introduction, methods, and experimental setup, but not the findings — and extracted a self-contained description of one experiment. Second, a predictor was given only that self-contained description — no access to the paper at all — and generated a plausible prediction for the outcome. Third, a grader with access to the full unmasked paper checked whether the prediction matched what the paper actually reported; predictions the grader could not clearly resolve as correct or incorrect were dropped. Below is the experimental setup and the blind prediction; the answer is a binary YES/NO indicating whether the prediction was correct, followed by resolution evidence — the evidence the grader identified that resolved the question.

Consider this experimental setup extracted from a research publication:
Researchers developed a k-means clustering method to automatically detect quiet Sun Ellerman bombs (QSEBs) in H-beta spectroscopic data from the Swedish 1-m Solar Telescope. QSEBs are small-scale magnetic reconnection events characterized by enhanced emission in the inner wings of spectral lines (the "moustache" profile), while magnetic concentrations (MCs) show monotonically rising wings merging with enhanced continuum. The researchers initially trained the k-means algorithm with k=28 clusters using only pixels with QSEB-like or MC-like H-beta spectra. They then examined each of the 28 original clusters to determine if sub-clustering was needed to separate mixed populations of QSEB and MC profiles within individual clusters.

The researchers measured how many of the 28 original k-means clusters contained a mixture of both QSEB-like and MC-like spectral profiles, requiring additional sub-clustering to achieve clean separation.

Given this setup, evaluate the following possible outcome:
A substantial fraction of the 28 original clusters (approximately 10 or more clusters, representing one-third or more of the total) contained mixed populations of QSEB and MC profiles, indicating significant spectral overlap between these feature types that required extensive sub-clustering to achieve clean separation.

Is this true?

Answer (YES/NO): YES